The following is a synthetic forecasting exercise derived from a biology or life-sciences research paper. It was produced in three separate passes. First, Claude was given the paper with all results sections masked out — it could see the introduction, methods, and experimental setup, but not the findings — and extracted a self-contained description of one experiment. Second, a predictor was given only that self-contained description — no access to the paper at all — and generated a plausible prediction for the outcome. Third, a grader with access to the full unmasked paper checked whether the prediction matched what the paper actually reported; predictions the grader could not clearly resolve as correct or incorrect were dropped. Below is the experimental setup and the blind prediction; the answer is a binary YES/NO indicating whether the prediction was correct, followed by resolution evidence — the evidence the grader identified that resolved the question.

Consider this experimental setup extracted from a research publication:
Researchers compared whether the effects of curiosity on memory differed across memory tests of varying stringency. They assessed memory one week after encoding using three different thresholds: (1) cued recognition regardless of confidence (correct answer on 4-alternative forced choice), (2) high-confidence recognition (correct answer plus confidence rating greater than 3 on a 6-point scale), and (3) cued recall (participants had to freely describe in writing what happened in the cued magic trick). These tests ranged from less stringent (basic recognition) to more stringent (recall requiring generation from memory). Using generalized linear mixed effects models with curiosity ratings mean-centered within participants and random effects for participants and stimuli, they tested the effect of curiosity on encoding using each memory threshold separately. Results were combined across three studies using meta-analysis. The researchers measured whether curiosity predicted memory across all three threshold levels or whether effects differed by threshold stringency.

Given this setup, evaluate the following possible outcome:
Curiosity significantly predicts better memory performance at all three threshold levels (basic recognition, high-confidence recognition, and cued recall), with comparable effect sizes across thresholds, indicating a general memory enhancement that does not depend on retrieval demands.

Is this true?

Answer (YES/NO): NO